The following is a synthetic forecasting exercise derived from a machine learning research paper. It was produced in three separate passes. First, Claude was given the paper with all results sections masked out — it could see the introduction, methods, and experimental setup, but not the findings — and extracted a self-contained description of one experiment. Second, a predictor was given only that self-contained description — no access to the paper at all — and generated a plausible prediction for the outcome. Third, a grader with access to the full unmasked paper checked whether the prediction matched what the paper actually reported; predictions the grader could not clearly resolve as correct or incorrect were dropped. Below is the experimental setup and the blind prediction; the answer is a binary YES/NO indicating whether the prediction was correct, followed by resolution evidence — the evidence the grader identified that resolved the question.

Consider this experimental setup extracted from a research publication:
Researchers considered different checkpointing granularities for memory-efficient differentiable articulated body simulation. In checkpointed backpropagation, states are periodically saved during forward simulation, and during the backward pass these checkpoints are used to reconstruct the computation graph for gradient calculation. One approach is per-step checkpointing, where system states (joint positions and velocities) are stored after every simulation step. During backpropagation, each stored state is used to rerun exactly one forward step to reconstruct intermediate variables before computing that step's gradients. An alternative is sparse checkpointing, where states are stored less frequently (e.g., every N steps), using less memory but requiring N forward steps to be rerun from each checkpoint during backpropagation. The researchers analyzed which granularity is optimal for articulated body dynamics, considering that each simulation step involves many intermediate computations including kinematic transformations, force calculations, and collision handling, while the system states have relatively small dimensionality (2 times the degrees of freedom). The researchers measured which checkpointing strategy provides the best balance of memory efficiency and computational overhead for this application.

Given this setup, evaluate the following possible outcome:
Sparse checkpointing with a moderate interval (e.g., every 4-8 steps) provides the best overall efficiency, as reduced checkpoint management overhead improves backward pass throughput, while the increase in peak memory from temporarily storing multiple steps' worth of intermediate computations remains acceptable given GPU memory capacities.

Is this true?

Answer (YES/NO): NO